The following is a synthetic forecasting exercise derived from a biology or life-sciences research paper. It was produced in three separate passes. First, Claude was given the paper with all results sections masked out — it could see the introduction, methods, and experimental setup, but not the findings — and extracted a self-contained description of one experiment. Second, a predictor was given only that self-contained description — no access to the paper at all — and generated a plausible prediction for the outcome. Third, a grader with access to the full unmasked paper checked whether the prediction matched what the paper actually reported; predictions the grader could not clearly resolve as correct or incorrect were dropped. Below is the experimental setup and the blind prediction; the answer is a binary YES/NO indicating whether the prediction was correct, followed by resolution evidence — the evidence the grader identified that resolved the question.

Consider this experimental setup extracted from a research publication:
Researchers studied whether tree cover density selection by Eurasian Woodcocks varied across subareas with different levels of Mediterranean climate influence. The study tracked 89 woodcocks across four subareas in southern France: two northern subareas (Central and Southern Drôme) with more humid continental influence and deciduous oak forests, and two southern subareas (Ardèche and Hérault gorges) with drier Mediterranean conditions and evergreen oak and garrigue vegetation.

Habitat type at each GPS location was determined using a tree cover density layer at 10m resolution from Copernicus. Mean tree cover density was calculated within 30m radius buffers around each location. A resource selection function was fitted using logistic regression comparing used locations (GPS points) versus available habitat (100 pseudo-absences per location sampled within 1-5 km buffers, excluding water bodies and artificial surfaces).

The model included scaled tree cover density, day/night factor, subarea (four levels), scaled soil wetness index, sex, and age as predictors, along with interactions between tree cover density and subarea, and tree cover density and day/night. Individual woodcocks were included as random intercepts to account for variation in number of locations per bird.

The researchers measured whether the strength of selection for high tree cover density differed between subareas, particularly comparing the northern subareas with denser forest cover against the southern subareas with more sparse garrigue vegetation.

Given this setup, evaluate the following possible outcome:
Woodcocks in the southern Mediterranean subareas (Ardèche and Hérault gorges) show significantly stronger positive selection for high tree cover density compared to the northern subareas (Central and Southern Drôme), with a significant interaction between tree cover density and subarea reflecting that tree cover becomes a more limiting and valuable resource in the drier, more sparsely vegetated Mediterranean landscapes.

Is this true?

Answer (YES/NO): NO